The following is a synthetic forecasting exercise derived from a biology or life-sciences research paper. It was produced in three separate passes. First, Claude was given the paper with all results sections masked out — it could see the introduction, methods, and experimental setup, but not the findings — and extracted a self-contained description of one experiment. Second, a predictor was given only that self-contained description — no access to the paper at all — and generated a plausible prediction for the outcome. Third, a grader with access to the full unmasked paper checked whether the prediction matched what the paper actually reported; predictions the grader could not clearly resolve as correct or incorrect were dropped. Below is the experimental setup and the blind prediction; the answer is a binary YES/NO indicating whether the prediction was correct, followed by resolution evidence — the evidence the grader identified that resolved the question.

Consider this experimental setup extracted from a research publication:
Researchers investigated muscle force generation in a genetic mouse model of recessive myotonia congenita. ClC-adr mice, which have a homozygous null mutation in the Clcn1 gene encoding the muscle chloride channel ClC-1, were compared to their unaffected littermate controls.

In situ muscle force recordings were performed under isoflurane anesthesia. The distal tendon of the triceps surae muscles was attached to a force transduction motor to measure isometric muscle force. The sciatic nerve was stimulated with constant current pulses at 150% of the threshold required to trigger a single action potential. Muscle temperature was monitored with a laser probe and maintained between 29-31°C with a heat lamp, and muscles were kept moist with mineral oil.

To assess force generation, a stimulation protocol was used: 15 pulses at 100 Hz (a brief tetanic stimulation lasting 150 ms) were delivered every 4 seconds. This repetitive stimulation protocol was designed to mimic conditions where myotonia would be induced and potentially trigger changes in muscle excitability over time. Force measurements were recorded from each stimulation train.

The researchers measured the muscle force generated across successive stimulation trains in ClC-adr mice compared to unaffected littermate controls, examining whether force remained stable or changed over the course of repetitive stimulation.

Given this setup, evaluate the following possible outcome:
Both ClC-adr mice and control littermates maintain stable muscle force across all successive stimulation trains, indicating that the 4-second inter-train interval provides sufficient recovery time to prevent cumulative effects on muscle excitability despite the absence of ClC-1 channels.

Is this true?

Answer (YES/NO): NO